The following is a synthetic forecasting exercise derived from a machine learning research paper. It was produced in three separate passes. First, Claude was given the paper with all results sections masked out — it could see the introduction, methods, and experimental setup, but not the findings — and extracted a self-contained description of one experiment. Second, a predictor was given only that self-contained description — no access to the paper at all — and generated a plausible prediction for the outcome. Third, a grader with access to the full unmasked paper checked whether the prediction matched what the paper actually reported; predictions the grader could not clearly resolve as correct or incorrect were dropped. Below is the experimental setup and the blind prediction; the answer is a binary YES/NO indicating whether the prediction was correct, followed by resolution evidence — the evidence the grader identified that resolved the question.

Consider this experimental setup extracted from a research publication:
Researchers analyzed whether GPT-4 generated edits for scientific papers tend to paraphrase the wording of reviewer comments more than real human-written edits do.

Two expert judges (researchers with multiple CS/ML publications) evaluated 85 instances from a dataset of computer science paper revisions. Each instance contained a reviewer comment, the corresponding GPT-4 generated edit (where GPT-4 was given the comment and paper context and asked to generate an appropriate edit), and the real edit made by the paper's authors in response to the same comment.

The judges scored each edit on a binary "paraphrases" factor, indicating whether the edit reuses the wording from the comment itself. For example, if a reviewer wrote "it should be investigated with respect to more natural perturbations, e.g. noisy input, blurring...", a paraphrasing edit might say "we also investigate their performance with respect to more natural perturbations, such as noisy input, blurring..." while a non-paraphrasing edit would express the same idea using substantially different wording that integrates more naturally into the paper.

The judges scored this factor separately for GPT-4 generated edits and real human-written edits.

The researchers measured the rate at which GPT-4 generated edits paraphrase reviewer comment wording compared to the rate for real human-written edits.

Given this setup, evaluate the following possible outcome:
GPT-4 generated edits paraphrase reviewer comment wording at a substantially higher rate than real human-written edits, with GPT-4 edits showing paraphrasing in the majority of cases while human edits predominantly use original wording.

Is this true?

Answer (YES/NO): NO